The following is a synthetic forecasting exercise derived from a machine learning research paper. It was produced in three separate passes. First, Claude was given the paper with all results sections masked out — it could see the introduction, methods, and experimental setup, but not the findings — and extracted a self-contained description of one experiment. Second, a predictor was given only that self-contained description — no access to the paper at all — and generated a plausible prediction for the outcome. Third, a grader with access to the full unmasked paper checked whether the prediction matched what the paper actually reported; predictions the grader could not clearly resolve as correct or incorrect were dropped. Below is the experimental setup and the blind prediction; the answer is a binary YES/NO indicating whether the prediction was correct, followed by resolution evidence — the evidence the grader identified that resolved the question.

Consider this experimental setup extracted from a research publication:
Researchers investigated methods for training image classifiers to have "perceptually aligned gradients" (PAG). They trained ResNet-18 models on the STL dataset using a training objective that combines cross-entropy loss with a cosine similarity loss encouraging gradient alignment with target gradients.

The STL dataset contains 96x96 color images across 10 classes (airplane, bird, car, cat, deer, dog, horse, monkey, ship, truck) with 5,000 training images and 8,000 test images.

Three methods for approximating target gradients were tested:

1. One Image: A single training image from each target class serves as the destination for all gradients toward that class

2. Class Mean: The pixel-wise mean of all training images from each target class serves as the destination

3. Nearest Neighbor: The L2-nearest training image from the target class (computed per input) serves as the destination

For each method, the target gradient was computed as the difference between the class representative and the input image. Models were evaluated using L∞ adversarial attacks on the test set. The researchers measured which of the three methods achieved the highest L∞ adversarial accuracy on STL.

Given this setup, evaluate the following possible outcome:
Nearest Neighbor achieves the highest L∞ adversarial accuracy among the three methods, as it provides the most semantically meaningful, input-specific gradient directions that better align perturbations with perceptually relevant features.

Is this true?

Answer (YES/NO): YES